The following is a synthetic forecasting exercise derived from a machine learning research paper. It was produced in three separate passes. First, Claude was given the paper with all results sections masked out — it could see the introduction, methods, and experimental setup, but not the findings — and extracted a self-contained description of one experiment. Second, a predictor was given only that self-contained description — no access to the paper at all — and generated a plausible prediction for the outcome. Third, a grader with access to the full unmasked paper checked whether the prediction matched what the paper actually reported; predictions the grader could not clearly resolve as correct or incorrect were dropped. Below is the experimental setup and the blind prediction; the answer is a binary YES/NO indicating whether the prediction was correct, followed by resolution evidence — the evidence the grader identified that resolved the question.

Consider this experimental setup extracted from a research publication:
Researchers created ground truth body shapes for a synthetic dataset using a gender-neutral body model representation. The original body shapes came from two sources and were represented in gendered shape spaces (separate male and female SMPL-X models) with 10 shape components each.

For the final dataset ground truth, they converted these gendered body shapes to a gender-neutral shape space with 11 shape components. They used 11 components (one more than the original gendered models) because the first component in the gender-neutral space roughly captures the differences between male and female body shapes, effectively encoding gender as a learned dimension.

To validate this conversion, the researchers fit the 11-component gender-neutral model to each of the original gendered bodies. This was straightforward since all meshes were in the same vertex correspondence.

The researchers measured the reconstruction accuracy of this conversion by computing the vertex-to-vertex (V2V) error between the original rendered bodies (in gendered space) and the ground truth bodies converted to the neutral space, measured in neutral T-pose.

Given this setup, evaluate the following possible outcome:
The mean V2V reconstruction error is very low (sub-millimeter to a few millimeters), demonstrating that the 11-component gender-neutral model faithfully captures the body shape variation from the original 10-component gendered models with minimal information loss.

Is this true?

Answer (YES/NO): YES